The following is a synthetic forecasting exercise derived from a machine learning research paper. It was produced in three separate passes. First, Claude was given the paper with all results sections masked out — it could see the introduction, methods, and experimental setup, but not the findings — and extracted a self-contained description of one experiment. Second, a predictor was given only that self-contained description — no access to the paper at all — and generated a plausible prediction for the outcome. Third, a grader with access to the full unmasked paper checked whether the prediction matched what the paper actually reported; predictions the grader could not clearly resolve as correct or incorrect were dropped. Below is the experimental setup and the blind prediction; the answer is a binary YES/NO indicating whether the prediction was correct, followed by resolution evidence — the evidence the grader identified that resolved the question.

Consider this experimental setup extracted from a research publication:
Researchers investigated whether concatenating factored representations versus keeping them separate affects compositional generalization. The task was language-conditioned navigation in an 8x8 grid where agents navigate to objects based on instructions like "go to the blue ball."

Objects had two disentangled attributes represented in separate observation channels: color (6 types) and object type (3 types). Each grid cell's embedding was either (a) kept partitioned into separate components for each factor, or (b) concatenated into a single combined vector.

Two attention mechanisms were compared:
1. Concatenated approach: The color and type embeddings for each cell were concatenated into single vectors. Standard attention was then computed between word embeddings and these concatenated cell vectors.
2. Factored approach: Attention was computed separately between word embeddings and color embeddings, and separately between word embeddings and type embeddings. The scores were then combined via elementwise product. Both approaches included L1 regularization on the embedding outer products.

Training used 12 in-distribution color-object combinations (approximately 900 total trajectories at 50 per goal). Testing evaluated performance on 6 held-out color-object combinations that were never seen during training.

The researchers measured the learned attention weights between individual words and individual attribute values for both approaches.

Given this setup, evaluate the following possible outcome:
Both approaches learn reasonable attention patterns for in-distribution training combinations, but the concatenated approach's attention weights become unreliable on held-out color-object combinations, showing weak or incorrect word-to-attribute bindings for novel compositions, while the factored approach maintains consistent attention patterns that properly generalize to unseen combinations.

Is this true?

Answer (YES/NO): YES